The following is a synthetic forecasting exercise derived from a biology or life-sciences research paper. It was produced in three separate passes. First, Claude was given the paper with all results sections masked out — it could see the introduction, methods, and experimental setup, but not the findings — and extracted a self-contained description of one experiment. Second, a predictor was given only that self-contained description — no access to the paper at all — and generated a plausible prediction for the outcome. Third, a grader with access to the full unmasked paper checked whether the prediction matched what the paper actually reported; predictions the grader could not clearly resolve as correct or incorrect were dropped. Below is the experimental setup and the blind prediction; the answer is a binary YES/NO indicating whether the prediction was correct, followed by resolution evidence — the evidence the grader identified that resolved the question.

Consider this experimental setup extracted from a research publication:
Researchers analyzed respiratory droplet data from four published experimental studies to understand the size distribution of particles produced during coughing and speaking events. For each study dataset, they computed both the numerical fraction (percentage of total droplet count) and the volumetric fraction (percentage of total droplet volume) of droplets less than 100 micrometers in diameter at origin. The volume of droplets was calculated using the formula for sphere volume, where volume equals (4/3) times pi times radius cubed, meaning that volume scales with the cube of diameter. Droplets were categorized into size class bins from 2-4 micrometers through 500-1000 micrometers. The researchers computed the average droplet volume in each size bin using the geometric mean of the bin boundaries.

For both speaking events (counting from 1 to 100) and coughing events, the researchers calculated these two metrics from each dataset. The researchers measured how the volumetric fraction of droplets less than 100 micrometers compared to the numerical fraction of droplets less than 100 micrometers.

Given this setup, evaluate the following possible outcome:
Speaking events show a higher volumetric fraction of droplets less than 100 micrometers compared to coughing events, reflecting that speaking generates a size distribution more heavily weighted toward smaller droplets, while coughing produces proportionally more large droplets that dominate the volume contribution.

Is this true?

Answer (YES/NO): YES